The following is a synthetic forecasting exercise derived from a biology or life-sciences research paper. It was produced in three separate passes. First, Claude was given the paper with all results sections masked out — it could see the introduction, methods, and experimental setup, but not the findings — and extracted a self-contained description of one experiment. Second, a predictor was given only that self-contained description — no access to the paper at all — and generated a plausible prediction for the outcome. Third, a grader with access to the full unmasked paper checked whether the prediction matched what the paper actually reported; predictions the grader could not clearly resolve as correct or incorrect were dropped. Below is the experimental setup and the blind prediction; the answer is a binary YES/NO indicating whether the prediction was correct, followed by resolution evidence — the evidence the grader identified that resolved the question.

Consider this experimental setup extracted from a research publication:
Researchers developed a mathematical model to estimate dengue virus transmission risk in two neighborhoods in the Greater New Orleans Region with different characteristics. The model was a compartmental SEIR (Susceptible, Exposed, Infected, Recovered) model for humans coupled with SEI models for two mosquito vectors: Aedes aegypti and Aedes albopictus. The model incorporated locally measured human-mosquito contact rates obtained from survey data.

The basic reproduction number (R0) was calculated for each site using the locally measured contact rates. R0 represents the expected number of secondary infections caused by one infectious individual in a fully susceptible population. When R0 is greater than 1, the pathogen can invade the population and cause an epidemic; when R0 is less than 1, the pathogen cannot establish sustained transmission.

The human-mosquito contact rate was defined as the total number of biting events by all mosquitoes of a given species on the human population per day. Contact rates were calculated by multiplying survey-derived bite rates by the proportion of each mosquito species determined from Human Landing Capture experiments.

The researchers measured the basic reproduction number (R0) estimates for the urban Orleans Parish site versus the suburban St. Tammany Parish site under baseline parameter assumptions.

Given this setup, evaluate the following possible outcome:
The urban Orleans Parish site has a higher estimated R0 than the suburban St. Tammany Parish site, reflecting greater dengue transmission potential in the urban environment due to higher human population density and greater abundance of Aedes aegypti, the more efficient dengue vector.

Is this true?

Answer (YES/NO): YES